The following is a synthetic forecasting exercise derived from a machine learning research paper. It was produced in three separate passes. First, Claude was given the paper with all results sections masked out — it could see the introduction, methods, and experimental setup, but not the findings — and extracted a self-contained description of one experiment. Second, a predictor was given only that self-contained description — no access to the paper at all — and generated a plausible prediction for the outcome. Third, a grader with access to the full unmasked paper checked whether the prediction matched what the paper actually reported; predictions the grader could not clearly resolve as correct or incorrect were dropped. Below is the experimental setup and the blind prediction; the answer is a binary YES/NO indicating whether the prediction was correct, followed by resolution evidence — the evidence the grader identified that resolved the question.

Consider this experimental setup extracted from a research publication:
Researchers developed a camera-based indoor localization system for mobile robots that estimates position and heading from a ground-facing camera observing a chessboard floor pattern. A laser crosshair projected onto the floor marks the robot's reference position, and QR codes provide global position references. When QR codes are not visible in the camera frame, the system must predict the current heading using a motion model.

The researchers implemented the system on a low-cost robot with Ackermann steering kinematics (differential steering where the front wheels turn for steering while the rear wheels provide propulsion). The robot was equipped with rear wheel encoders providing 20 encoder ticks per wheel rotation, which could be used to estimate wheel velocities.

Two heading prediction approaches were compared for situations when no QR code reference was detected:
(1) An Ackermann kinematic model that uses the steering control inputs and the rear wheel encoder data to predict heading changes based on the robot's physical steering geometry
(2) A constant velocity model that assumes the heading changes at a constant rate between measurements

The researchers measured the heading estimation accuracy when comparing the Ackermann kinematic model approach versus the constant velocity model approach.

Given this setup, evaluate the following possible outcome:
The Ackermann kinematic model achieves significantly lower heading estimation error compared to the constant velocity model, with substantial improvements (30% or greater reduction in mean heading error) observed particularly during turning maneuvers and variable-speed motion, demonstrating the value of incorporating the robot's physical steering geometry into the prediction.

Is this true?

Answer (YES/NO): NO